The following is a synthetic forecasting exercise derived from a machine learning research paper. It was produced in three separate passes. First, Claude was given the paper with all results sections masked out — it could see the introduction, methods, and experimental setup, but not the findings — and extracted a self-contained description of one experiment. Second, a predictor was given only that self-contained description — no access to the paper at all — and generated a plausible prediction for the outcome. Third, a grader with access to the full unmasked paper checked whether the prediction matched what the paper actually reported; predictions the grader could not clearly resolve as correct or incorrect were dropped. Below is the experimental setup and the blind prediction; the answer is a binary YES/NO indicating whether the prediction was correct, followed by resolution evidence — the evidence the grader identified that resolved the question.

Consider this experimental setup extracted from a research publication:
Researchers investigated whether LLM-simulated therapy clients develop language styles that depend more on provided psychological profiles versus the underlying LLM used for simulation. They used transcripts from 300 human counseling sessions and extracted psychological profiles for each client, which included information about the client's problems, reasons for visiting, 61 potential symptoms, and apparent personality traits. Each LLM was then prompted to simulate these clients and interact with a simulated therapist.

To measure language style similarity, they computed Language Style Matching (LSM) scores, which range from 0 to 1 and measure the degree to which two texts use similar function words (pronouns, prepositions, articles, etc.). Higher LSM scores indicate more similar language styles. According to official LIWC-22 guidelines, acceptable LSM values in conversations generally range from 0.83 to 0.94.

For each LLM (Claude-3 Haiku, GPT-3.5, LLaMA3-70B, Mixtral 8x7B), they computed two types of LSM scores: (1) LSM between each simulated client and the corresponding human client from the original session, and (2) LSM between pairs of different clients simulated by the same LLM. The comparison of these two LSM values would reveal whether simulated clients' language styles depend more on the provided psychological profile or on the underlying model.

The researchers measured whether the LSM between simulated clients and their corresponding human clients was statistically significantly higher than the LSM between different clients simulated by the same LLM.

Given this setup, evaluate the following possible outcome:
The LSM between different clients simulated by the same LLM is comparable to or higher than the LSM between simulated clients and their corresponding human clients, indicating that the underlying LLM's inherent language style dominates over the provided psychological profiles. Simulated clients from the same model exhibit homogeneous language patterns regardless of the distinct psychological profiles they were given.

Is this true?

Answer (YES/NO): NO